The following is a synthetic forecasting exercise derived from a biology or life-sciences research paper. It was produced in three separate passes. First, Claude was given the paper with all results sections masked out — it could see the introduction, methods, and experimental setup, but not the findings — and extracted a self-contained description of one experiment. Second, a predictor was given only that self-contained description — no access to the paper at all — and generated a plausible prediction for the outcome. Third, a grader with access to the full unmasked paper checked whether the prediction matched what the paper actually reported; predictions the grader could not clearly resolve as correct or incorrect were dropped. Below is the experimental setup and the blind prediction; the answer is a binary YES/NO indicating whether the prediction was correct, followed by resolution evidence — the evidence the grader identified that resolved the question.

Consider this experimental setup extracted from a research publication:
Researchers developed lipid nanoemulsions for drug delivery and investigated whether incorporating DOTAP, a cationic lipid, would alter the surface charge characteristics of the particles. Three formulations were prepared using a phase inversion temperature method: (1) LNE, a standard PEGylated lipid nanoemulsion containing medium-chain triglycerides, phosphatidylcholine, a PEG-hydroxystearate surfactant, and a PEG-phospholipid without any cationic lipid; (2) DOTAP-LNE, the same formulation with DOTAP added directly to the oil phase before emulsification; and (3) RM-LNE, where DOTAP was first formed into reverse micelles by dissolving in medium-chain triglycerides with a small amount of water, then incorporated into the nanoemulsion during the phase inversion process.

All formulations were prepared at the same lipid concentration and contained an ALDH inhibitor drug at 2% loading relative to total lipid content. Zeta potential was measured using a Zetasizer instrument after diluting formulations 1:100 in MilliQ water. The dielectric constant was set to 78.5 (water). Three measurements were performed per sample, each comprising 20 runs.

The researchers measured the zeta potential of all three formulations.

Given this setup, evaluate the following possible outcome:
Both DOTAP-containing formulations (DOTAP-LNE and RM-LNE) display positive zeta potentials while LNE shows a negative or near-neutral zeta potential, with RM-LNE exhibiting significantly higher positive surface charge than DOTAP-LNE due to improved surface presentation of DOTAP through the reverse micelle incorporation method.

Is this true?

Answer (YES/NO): NO